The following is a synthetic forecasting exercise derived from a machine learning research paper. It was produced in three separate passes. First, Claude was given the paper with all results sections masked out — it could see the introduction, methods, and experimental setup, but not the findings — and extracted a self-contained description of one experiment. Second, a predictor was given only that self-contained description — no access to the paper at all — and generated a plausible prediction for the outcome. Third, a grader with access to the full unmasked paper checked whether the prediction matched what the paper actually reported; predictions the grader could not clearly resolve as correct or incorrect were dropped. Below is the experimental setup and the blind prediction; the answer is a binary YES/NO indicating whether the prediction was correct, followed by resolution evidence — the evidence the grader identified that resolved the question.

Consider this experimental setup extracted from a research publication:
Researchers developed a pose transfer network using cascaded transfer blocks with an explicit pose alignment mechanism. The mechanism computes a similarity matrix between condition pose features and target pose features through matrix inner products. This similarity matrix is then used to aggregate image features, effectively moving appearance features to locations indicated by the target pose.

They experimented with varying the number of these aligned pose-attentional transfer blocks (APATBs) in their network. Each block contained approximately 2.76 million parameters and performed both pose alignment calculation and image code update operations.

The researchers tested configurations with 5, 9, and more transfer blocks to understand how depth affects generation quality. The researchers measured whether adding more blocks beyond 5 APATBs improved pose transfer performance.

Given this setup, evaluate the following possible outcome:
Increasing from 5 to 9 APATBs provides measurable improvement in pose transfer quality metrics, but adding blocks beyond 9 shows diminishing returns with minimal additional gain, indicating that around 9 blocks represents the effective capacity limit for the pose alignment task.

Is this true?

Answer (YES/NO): NO